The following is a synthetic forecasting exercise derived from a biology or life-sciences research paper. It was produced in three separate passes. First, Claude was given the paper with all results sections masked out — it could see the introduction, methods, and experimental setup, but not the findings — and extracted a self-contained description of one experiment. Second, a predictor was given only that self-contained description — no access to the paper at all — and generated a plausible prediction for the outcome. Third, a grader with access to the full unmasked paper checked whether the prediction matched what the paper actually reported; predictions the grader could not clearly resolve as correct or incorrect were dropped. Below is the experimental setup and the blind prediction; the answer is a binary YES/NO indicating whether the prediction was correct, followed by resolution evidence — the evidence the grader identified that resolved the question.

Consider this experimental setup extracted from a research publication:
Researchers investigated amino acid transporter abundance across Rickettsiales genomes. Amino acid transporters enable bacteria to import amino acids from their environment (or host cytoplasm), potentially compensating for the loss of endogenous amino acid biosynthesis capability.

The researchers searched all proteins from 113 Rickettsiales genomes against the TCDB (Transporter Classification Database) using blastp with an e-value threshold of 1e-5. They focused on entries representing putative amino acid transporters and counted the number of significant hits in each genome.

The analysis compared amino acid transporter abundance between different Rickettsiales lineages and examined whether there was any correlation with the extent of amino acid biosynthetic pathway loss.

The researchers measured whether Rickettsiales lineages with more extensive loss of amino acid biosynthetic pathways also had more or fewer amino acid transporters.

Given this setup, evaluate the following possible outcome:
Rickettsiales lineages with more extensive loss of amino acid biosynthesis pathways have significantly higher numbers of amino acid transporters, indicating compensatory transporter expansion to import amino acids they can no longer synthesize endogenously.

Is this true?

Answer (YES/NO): YES